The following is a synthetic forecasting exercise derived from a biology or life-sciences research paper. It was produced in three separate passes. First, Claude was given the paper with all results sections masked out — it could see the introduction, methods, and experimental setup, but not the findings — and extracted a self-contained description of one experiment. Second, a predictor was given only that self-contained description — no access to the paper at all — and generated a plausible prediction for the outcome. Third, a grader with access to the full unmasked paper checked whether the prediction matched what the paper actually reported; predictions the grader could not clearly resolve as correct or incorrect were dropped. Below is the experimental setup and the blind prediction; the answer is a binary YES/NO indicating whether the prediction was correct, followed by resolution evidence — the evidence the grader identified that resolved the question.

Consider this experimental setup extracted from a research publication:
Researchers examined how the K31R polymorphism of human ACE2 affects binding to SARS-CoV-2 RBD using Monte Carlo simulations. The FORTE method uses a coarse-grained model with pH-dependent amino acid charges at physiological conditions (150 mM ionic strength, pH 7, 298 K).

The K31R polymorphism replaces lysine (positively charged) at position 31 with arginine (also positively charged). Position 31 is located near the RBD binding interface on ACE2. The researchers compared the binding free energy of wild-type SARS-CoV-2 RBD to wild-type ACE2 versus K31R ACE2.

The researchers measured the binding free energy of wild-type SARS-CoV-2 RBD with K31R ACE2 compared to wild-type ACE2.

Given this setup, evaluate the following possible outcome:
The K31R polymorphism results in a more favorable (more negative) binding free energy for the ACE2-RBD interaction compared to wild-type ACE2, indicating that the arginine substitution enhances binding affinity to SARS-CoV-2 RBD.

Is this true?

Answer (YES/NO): NO